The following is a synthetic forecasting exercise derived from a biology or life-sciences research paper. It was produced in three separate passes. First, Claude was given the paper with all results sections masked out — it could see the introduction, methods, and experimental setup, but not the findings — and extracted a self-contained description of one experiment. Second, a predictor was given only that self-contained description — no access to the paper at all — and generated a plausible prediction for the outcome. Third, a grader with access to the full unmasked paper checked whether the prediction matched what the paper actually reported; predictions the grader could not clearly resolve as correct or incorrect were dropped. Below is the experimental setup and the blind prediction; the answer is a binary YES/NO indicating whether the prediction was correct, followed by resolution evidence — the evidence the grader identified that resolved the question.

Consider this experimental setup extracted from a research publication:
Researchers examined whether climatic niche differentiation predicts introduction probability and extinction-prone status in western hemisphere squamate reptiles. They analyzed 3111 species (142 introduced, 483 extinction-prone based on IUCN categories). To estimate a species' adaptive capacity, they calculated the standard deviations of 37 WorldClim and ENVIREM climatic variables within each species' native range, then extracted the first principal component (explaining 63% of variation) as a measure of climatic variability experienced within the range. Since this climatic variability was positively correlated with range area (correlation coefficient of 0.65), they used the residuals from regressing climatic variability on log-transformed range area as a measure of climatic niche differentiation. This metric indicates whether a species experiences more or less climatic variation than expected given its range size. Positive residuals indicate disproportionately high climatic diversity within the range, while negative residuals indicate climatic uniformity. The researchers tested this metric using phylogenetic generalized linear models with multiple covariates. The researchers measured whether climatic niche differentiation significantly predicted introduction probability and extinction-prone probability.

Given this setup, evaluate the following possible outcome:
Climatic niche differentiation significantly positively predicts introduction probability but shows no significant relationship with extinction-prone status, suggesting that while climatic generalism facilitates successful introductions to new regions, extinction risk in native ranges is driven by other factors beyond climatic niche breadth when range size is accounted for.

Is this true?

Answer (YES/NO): NO